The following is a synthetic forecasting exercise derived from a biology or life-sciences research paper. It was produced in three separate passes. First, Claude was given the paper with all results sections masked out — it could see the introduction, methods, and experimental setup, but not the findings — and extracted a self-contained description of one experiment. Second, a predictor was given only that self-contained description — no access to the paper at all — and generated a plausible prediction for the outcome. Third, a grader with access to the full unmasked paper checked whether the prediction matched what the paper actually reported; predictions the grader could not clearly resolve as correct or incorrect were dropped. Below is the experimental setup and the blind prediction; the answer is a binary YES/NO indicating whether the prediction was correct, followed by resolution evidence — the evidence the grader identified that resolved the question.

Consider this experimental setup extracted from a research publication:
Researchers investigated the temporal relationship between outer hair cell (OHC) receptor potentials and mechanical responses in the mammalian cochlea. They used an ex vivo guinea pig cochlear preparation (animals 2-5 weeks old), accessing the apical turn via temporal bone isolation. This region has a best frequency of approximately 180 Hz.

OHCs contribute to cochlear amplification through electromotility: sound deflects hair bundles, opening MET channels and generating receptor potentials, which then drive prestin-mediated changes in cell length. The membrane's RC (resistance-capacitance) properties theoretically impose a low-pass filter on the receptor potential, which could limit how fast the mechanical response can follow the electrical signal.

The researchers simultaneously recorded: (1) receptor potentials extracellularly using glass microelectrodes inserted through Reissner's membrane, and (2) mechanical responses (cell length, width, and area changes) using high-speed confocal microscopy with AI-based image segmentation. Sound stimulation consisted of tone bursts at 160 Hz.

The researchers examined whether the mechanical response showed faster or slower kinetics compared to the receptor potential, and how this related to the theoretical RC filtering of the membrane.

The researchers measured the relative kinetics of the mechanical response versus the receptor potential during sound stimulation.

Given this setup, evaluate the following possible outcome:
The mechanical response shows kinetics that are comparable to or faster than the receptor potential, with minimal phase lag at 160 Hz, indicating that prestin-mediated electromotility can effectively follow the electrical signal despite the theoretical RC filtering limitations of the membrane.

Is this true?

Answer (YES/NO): NO